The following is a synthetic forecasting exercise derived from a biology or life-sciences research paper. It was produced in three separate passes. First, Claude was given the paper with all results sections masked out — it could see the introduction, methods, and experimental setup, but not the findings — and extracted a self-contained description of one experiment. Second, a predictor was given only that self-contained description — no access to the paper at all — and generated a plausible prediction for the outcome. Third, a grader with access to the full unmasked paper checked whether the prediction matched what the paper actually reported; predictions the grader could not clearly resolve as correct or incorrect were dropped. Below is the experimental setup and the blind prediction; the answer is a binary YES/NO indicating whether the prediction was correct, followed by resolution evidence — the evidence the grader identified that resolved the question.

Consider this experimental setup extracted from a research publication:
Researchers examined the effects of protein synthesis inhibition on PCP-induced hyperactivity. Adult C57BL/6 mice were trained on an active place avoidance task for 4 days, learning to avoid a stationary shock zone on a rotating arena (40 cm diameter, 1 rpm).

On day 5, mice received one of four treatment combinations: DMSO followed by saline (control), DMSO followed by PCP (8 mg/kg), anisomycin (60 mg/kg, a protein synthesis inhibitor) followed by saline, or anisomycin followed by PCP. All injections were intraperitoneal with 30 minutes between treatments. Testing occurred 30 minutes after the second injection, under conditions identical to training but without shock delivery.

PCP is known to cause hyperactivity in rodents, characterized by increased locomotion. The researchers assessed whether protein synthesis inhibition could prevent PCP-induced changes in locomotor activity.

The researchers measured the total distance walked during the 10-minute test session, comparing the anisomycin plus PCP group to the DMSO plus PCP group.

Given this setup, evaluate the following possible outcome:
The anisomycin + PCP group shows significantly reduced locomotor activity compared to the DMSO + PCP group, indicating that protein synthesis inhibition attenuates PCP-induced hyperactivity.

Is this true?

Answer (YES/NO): YES